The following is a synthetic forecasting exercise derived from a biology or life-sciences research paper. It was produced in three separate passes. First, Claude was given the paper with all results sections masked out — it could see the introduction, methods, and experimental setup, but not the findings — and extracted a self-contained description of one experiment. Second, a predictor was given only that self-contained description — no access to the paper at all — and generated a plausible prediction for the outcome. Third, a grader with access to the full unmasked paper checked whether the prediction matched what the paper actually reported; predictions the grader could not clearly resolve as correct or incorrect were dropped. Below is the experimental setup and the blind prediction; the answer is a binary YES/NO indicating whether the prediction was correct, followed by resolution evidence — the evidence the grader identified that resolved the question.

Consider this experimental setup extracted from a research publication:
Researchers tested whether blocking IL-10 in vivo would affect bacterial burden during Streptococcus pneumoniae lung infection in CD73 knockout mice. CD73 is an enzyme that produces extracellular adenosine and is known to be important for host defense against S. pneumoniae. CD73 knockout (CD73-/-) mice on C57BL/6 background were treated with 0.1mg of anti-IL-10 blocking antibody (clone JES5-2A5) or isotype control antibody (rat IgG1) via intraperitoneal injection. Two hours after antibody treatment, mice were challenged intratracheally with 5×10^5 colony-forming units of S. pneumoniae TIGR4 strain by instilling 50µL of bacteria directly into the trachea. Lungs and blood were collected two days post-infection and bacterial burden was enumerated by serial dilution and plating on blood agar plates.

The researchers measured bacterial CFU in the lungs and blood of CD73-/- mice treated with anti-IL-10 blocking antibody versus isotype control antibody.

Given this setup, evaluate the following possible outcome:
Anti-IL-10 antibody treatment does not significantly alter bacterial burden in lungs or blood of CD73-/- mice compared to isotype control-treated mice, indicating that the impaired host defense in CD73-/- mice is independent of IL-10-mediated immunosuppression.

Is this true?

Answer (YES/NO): NO